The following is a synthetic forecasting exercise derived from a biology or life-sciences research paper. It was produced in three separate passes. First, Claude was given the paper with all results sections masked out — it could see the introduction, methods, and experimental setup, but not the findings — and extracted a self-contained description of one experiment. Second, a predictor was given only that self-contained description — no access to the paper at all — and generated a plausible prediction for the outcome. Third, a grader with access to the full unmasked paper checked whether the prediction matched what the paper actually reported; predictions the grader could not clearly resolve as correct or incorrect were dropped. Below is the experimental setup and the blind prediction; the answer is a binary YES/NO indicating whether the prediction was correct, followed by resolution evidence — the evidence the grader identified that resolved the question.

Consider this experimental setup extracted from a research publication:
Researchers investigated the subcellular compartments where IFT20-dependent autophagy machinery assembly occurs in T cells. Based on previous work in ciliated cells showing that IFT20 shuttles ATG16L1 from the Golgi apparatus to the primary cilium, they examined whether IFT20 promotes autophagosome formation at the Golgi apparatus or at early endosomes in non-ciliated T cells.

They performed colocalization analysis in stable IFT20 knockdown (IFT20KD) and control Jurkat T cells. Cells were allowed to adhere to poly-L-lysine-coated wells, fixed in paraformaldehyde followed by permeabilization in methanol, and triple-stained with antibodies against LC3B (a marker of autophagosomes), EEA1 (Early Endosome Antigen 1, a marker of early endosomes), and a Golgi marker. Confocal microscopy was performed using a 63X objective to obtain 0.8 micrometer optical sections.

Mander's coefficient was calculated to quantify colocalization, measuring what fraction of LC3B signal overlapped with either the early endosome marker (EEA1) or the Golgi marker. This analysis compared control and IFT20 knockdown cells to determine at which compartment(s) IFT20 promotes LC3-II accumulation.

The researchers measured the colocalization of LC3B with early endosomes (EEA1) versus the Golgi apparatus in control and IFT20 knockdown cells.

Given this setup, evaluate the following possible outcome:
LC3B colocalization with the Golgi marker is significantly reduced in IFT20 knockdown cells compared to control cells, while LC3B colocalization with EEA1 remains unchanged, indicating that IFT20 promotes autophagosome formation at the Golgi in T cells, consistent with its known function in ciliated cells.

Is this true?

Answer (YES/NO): NO